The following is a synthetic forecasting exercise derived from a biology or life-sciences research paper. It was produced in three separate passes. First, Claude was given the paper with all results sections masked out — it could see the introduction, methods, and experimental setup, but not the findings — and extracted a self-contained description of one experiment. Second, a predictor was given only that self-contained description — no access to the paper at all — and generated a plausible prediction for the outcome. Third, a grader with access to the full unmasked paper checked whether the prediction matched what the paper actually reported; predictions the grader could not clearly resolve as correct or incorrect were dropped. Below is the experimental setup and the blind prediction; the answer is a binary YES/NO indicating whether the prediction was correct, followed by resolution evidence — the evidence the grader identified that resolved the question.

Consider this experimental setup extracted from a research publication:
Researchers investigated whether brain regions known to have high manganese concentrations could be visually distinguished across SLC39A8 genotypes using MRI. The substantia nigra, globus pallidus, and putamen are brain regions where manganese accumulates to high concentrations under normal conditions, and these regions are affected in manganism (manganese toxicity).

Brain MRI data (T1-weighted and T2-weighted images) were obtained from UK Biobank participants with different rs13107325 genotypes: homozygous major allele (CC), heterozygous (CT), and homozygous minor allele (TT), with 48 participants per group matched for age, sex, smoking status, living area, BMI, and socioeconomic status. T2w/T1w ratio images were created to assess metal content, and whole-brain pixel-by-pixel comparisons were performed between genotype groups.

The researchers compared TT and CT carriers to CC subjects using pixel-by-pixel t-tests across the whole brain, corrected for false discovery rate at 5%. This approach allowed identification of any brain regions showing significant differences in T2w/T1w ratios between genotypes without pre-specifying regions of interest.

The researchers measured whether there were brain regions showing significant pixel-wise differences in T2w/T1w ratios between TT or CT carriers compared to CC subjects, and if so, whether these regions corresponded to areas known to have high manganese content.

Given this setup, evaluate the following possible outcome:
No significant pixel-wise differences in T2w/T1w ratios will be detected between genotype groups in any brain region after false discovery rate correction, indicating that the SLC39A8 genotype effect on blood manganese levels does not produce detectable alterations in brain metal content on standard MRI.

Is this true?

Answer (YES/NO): NO